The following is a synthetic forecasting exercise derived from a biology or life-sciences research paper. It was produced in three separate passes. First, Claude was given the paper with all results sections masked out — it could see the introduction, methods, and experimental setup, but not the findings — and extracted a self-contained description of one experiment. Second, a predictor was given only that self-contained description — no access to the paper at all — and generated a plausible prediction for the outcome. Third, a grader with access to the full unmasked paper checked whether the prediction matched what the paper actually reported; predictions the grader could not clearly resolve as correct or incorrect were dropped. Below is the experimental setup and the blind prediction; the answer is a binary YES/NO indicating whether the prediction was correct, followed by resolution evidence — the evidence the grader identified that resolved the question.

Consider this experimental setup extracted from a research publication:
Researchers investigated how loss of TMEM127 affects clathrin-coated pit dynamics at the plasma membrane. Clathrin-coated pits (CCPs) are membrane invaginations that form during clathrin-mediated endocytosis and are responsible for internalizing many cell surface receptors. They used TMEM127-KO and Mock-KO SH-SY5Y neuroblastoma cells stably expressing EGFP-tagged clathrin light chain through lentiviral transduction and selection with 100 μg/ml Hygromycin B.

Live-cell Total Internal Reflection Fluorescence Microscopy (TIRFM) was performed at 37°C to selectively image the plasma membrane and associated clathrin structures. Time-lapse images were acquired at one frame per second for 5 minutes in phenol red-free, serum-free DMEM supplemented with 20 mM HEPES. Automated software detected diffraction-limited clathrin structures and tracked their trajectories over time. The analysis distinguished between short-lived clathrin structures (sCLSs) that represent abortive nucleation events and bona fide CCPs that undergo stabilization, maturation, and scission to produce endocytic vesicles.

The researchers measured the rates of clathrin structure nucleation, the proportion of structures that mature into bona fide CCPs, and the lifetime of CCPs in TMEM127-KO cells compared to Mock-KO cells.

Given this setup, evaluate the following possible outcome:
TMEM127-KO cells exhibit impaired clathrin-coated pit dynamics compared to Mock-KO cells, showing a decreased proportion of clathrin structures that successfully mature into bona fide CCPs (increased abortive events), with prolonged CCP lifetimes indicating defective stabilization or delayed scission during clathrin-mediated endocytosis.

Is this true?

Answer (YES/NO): NO